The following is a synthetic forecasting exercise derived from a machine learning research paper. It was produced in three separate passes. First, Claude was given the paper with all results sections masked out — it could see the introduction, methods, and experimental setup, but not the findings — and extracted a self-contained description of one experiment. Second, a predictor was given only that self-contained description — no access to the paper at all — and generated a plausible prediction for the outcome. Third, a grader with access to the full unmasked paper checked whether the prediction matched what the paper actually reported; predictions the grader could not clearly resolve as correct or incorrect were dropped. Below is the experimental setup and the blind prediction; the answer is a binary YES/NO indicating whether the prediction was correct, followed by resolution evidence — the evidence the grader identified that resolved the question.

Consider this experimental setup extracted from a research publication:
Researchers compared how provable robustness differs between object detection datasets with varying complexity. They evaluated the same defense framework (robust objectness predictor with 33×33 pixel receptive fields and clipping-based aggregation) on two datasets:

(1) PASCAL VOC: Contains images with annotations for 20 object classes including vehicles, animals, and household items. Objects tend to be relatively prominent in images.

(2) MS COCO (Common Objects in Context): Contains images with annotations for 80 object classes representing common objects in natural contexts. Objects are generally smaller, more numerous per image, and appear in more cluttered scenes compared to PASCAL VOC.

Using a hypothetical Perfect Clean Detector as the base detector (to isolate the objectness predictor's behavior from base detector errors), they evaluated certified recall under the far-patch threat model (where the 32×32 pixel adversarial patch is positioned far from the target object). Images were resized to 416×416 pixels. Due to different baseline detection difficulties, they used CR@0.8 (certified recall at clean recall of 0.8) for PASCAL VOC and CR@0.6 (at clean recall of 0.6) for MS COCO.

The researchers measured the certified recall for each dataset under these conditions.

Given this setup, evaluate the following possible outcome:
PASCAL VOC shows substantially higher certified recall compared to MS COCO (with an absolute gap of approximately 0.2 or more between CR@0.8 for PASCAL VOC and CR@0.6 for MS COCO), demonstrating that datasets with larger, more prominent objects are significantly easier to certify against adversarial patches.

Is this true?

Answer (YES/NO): NO